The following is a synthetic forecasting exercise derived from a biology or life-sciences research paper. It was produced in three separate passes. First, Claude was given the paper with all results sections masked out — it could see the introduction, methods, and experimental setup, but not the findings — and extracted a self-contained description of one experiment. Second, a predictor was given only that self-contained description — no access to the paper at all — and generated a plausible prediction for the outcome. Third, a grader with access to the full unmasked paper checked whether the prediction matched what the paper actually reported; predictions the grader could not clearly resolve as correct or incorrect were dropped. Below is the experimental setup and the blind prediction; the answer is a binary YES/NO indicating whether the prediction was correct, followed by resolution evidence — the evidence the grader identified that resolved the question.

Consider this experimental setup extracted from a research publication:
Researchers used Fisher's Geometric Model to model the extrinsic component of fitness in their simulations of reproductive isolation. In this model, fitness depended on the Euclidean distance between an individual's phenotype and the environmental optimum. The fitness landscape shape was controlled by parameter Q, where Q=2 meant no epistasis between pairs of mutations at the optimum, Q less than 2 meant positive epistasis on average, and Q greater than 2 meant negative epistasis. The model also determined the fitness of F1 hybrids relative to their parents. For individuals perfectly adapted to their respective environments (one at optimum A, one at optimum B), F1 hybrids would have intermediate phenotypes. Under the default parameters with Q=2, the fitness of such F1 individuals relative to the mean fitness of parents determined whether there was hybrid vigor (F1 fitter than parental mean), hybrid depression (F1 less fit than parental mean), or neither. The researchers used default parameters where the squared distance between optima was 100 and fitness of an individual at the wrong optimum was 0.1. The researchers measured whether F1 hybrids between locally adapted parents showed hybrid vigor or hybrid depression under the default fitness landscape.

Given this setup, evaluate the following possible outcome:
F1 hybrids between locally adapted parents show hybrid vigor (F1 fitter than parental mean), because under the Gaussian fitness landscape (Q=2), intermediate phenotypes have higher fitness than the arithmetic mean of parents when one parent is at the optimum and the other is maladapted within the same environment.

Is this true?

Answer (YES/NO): YES